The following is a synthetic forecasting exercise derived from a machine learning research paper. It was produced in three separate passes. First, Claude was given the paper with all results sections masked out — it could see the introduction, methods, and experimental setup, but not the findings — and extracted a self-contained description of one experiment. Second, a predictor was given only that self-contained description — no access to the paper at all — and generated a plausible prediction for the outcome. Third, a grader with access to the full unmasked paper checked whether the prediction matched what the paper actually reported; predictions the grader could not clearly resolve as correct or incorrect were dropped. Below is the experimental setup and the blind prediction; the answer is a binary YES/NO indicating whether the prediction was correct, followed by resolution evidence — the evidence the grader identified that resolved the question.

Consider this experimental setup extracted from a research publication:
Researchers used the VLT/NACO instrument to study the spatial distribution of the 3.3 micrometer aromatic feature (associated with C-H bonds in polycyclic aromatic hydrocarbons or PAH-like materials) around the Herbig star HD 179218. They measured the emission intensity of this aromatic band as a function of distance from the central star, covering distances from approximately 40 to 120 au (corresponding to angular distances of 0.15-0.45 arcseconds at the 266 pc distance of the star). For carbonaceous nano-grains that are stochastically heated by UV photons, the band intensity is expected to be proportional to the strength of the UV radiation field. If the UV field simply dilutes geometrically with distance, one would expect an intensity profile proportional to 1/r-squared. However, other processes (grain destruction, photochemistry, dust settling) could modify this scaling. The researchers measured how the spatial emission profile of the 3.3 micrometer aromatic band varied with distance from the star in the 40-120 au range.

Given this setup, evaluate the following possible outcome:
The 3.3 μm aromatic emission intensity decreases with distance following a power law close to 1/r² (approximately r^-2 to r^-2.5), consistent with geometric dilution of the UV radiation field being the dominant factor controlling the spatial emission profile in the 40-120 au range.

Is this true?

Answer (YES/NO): YES